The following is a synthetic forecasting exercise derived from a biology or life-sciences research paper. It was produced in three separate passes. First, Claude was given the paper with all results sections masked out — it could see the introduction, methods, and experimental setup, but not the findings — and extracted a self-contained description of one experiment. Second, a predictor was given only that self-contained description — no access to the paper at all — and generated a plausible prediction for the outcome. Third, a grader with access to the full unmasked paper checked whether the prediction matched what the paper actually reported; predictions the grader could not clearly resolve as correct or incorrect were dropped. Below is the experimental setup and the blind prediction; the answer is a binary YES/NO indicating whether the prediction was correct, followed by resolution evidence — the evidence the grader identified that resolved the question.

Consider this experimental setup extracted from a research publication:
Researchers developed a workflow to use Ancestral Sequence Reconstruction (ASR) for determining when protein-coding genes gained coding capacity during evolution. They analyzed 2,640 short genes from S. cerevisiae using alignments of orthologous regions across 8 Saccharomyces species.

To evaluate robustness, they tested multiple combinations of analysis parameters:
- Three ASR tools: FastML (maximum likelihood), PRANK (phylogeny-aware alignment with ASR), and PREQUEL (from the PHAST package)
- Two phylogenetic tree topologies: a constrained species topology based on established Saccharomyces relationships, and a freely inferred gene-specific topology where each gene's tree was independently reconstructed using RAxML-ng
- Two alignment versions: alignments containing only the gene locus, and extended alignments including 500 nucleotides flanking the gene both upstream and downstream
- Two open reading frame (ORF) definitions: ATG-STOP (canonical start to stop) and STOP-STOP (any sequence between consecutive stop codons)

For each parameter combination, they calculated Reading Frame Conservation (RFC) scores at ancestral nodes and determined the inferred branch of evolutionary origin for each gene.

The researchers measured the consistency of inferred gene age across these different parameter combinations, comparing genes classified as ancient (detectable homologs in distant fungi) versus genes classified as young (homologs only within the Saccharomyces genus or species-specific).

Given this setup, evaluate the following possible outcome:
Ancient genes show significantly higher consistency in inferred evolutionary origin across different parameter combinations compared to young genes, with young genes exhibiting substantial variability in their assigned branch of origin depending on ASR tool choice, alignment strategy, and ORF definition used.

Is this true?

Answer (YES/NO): NO